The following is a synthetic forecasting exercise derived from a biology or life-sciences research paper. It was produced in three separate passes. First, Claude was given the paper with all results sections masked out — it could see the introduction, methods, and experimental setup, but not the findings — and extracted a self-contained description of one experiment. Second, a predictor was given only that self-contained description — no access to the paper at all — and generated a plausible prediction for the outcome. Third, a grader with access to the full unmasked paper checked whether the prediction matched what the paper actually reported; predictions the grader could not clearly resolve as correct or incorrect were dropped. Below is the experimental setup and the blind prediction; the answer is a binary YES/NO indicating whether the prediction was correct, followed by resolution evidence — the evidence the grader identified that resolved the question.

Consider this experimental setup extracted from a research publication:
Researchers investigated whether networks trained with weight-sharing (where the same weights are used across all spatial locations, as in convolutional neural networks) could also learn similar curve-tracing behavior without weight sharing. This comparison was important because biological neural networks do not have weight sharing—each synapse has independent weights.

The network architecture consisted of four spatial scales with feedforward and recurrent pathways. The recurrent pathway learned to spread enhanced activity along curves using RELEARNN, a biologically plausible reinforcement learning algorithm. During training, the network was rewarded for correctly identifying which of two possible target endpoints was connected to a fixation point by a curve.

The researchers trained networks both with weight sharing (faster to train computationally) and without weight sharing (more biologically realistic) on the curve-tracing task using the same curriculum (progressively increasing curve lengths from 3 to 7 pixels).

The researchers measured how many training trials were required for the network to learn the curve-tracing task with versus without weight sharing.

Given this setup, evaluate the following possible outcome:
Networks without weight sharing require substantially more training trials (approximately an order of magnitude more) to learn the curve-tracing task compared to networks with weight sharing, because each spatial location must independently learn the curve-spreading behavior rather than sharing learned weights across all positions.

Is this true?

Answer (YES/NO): NO